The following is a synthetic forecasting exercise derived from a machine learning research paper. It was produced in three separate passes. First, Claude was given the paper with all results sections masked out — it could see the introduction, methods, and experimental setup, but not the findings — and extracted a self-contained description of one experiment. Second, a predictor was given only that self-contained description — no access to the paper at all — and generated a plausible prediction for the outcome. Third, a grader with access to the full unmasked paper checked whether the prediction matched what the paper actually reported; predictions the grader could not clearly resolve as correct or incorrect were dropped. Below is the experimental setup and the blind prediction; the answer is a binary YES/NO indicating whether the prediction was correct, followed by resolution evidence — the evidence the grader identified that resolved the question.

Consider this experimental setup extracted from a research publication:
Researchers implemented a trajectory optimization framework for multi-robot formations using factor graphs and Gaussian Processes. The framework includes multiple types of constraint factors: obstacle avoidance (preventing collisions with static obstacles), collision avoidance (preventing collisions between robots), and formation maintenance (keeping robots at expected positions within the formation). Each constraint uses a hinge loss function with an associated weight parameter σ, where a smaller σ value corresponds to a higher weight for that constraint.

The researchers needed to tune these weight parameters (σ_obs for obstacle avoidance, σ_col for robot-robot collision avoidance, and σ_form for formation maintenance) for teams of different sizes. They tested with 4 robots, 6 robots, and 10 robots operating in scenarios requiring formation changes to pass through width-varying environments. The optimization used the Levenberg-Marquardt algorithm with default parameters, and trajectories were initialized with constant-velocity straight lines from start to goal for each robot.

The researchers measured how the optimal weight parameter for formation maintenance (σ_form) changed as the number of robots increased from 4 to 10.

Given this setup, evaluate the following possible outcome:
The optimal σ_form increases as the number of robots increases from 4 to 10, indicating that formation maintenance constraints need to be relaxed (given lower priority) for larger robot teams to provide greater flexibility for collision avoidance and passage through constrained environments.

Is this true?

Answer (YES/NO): NO